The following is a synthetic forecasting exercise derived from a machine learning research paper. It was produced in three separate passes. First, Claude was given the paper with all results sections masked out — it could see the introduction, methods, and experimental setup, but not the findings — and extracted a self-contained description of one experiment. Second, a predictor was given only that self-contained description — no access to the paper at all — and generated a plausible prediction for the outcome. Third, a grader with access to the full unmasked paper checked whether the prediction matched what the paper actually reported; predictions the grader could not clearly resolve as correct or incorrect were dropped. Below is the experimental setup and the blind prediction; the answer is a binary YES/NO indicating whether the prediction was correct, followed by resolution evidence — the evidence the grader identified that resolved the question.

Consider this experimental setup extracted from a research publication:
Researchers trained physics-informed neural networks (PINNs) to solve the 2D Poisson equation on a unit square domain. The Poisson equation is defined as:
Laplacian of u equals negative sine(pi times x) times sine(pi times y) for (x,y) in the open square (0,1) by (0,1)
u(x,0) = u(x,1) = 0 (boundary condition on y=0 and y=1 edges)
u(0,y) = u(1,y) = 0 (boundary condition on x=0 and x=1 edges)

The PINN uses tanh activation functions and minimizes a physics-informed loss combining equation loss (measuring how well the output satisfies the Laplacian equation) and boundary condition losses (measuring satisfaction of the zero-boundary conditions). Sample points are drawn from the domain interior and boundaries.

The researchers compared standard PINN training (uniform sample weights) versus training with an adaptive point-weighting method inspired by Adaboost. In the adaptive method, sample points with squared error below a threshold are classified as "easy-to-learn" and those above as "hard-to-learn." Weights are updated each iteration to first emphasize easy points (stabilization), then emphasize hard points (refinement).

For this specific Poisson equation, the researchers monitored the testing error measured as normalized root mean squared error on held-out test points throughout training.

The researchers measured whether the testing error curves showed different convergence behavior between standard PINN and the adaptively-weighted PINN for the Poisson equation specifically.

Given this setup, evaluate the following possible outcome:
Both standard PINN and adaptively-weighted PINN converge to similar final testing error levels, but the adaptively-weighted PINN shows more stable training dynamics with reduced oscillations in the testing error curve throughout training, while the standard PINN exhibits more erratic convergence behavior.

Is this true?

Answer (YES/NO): NO